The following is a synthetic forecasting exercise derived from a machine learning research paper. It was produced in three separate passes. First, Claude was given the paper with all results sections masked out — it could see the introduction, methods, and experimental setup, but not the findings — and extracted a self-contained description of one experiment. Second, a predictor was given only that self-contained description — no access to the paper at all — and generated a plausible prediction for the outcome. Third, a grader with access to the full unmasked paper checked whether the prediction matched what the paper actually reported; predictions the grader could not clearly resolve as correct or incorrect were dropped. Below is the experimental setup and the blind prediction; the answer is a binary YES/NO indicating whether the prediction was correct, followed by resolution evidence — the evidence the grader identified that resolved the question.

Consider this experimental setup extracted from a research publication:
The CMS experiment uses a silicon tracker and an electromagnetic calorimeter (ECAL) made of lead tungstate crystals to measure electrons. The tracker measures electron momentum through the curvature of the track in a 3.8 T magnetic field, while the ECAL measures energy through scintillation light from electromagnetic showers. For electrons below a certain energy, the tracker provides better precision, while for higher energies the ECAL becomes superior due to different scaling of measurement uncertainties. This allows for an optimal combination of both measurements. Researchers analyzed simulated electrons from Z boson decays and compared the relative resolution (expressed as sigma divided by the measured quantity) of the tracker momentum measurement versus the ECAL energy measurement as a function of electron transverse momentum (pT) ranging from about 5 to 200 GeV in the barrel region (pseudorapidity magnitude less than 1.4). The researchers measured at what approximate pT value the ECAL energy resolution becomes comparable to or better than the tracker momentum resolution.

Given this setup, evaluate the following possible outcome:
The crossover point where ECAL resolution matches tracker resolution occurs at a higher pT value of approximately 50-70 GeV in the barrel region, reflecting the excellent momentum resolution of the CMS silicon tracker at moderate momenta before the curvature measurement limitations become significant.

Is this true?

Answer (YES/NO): NO